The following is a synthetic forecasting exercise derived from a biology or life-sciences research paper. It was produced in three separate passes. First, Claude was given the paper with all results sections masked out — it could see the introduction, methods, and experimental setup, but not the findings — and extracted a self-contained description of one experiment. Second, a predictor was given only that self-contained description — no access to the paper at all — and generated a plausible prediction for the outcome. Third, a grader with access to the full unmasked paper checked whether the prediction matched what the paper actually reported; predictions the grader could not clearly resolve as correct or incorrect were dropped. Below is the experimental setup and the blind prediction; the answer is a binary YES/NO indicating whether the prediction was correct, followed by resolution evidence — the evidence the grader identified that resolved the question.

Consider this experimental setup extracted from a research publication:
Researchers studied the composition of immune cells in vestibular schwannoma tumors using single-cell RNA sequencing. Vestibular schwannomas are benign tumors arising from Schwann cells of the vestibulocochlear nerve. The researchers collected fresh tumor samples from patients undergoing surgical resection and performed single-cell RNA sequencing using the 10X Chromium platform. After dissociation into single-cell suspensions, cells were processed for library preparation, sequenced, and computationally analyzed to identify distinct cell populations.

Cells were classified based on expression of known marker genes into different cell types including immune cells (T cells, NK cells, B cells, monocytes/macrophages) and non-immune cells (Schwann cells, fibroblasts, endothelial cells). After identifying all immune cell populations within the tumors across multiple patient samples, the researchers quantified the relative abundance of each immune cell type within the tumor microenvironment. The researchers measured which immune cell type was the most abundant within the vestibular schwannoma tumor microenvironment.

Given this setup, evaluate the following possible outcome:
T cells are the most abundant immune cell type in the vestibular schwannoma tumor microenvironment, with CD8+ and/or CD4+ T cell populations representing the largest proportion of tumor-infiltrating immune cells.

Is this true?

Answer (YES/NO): NO